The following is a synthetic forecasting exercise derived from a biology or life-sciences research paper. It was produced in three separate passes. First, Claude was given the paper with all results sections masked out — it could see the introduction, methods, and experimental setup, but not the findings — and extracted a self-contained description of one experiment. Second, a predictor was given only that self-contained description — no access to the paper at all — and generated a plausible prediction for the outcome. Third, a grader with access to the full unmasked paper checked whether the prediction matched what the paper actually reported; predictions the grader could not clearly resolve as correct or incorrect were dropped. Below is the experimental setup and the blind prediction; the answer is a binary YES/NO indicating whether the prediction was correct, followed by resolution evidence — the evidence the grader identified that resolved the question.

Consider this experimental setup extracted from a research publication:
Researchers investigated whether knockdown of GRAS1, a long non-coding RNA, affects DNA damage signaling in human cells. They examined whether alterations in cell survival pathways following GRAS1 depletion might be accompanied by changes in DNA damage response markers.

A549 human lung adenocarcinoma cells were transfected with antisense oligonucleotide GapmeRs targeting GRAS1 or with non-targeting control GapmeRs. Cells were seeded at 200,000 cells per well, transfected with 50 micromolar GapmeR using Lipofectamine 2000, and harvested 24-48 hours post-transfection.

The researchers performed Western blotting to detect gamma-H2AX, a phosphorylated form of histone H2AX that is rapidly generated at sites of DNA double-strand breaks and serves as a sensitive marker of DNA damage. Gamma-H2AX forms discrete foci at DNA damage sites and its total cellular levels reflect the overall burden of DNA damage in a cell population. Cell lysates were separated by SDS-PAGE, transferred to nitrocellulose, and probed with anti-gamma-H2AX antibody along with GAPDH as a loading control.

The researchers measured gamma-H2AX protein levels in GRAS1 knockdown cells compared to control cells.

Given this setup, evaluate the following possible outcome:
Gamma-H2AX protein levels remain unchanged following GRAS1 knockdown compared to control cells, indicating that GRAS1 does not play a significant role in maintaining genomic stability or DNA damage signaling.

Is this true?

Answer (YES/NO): NO